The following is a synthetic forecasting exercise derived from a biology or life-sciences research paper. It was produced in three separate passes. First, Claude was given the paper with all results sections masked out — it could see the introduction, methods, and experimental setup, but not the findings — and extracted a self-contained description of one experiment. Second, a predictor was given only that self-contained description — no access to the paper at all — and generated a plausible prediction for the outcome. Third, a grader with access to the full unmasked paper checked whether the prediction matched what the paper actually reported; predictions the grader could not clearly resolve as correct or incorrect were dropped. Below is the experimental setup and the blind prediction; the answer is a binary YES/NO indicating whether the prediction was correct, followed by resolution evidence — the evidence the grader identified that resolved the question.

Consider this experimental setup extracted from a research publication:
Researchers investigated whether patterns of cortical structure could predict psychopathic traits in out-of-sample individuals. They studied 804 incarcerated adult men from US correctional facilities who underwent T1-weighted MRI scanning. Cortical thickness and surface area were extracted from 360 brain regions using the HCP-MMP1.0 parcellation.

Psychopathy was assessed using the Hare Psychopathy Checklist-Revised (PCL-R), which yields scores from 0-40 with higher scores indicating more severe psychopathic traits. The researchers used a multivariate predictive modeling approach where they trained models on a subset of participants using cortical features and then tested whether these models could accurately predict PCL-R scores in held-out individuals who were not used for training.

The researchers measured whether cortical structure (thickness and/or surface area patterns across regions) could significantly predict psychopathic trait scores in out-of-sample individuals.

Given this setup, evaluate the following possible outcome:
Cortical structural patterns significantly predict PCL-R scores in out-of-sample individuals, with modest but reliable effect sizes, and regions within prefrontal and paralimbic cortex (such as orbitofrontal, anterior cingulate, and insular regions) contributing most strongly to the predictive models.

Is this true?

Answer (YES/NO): NO